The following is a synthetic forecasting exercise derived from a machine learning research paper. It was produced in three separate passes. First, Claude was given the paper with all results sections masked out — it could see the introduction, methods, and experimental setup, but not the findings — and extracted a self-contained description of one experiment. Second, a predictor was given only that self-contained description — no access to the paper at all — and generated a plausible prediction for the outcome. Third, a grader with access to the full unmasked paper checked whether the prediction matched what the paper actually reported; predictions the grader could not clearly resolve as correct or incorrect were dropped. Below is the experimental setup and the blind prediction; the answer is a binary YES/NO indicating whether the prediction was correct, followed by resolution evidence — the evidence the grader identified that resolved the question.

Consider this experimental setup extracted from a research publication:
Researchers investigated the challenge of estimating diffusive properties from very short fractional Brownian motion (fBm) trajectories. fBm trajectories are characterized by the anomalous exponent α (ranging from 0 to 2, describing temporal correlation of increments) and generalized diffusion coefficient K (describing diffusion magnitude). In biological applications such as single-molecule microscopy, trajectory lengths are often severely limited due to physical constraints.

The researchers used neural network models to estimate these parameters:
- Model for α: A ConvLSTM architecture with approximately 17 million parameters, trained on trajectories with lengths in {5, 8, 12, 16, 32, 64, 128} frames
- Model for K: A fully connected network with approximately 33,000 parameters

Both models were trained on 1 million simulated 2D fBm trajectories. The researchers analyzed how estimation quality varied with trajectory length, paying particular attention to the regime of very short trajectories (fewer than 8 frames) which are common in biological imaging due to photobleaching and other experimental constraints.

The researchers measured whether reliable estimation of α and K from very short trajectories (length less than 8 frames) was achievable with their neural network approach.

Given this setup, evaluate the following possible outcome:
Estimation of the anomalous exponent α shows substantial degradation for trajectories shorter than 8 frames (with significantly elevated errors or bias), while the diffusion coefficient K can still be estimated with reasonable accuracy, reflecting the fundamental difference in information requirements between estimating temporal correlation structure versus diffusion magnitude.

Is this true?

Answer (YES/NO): NO